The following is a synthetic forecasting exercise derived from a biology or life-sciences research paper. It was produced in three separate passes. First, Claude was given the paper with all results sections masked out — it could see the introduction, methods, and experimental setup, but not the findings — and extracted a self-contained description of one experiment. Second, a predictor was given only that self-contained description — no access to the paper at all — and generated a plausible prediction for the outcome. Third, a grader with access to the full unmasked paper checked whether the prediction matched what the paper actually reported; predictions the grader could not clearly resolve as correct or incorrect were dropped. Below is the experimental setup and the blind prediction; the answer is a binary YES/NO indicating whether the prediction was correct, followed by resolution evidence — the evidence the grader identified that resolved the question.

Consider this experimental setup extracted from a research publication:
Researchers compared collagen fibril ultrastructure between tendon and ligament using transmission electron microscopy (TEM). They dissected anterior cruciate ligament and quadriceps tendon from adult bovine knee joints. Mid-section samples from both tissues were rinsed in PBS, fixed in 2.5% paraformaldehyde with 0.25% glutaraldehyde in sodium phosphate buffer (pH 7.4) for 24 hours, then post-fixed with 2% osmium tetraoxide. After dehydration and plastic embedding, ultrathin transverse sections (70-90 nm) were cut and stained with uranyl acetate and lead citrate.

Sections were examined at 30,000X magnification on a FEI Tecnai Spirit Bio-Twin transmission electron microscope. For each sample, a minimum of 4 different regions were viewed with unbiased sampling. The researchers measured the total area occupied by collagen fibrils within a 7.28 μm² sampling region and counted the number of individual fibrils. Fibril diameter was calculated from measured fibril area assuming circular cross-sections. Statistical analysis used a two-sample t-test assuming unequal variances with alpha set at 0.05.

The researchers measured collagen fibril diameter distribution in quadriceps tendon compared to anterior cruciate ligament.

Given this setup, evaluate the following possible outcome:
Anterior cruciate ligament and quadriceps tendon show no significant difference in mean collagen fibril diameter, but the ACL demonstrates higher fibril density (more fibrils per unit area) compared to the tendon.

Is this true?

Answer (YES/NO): NO